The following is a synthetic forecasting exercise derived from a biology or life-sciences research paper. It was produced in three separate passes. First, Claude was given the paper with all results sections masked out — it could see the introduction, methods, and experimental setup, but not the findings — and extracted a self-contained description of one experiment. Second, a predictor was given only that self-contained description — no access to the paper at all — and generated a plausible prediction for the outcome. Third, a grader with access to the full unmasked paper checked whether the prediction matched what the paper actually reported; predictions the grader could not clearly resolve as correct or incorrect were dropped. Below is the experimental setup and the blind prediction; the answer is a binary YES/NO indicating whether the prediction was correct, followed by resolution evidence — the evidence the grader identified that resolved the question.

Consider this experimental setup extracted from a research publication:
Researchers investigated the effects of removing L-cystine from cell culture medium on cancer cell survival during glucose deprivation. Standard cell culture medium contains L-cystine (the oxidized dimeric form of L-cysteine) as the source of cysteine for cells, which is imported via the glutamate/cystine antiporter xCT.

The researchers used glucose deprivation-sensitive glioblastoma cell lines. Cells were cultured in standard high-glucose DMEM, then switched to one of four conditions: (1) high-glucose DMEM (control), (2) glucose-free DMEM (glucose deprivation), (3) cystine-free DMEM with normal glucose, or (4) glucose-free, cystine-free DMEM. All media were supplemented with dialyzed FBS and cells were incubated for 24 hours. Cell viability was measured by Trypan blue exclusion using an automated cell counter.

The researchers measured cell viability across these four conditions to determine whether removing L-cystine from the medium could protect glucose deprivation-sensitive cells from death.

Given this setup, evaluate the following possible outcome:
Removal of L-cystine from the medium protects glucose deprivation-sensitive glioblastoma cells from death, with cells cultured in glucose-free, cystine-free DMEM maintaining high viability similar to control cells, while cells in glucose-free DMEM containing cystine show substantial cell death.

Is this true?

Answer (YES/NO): YES